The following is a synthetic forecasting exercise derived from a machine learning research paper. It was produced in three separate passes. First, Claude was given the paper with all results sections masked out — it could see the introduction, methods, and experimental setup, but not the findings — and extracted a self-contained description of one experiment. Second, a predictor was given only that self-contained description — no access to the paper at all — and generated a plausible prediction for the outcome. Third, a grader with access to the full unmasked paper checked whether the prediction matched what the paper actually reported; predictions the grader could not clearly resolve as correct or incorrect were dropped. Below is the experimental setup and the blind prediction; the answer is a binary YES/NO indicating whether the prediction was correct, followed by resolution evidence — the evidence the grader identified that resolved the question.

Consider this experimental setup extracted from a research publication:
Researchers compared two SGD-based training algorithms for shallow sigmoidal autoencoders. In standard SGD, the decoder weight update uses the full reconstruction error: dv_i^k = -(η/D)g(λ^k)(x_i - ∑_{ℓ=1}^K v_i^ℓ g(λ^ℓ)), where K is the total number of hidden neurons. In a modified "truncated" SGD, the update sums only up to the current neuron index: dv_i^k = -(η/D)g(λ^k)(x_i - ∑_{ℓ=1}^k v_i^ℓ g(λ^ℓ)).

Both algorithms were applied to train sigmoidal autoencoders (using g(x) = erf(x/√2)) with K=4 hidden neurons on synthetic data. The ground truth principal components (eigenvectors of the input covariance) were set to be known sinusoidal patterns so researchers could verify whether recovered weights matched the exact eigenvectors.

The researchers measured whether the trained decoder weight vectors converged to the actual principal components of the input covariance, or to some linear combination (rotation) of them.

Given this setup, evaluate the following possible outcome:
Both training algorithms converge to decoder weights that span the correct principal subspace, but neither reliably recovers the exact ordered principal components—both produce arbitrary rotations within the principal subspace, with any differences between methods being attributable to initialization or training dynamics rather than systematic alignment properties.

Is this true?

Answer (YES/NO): NO